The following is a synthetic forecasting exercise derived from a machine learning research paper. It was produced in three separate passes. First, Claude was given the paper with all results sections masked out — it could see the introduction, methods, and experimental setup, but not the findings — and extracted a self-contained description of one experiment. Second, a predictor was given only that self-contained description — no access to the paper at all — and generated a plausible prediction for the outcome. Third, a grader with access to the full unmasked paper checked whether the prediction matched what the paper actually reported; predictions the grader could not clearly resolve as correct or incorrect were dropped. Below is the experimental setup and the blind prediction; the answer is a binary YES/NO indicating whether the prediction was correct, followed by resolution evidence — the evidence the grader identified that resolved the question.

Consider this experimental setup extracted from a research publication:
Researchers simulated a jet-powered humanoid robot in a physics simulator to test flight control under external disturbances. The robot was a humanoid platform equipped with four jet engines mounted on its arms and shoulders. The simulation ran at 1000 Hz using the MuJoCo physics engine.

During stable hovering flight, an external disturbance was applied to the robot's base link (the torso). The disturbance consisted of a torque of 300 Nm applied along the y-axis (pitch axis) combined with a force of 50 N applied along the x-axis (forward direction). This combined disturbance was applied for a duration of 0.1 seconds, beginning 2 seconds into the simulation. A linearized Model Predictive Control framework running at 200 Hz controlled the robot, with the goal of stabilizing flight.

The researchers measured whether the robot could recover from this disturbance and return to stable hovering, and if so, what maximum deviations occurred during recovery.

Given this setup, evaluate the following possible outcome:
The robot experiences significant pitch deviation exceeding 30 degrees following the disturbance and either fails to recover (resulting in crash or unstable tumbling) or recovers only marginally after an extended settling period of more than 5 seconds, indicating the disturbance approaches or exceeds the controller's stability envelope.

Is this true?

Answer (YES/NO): NO